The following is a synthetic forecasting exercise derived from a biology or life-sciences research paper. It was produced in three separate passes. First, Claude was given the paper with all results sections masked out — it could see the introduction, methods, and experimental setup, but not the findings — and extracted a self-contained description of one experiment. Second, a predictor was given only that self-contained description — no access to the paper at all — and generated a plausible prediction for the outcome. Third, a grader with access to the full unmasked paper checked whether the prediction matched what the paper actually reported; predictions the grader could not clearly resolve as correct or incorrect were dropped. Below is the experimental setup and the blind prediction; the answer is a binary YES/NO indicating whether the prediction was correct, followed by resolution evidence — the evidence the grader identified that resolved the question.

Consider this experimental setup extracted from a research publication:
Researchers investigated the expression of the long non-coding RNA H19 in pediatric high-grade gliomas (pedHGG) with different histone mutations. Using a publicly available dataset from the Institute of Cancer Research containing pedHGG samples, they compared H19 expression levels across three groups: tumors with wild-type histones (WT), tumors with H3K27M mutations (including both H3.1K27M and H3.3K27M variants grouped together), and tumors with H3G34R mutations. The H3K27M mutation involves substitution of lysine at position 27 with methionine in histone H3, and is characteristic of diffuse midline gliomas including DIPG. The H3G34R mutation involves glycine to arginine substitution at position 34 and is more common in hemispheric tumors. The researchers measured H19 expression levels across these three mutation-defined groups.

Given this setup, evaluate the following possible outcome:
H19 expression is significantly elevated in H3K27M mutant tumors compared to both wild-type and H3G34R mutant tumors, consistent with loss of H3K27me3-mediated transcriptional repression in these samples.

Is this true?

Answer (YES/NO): YES